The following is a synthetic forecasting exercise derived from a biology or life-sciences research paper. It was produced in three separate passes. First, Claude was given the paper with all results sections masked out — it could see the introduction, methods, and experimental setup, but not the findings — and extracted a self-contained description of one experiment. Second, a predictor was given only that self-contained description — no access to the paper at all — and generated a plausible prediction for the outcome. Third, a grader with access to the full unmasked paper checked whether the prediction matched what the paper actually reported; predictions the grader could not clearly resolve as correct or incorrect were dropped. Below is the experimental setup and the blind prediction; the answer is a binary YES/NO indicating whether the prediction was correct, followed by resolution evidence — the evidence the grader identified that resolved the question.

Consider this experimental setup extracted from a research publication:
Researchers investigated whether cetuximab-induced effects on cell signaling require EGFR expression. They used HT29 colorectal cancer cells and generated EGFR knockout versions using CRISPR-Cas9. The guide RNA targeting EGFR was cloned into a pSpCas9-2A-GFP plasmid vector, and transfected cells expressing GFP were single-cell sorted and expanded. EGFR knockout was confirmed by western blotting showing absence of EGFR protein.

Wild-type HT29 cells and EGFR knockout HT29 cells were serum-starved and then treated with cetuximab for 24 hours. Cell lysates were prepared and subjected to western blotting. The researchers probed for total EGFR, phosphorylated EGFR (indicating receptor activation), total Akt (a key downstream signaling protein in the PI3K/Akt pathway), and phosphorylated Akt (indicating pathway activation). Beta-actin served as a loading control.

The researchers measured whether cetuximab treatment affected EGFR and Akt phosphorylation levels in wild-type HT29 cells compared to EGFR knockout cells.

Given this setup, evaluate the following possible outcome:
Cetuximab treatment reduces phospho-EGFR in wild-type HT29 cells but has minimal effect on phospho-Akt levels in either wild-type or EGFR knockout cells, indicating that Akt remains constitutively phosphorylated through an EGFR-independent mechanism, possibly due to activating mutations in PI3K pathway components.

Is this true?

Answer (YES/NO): NO